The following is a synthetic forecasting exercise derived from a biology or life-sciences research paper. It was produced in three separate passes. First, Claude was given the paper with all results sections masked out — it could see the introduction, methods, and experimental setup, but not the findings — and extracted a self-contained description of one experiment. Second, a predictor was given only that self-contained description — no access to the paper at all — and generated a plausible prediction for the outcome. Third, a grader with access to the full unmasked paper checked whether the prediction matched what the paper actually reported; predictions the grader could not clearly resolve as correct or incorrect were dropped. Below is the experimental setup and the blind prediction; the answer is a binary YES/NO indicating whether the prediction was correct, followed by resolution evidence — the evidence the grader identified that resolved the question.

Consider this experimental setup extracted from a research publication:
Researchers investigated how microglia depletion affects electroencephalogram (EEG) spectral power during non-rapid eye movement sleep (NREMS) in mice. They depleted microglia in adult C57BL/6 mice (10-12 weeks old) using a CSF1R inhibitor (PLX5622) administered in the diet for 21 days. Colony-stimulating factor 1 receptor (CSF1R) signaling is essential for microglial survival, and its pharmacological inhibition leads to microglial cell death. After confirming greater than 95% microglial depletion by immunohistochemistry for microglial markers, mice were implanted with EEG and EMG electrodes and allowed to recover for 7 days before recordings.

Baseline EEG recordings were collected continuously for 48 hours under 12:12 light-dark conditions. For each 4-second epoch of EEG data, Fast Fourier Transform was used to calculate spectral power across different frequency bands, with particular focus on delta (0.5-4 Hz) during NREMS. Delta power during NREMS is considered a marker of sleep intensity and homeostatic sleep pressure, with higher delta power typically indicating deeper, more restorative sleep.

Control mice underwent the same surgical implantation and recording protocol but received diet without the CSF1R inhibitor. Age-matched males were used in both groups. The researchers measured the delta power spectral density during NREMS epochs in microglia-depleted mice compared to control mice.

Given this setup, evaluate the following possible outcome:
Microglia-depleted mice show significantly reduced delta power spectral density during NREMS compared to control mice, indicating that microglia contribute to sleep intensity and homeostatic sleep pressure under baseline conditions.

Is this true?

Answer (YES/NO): NO